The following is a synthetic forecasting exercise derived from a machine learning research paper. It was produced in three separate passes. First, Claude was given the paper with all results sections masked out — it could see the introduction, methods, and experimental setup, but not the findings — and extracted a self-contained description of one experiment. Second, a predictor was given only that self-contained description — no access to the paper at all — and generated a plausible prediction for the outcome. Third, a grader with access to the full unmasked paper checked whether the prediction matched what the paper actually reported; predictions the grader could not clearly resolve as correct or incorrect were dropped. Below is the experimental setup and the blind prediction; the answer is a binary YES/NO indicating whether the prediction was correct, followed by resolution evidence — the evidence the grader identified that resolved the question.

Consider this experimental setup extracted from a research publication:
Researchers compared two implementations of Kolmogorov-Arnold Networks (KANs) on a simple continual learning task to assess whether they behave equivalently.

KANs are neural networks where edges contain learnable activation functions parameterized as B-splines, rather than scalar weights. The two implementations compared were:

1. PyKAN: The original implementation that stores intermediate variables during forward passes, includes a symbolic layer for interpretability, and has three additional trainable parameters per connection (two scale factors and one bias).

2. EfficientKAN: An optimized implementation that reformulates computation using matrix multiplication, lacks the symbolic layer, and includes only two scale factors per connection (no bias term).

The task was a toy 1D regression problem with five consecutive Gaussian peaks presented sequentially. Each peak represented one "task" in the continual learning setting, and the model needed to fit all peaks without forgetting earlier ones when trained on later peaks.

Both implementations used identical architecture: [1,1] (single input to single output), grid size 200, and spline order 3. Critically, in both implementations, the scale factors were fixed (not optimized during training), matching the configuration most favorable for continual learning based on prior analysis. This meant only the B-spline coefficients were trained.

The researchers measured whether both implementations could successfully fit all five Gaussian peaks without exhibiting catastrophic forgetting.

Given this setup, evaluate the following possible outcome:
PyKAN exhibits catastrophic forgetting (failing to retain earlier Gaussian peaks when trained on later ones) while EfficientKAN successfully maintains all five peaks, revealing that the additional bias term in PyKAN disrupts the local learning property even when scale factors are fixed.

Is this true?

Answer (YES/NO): NO